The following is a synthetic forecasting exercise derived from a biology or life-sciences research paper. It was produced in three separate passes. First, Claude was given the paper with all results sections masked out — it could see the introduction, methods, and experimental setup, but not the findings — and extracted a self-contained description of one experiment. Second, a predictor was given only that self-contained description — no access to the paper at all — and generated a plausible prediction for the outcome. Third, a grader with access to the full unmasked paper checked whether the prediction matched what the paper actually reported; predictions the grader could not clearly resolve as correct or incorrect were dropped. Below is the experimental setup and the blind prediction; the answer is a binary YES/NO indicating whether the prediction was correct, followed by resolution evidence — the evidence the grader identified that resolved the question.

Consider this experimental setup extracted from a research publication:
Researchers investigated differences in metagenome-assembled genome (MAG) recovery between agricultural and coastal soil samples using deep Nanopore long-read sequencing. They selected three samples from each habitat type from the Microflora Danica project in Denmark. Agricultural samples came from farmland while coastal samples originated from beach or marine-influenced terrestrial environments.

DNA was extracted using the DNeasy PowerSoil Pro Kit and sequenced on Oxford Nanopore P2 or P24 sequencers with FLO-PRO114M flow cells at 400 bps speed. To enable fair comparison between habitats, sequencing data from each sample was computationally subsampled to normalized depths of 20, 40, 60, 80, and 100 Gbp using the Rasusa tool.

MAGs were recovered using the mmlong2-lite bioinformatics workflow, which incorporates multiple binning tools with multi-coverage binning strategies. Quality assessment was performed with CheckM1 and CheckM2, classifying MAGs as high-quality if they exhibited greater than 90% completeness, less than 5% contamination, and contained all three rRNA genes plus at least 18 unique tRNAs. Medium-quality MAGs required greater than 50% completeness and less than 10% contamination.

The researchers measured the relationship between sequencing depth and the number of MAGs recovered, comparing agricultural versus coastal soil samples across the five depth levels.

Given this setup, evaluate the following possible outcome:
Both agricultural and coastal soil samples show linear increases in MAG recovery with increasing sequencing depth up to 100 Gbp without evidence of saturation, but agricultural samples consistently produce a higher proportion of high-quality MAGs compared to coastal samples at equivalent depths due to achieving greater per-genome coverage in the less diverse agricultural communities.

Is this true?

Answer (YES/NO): NO